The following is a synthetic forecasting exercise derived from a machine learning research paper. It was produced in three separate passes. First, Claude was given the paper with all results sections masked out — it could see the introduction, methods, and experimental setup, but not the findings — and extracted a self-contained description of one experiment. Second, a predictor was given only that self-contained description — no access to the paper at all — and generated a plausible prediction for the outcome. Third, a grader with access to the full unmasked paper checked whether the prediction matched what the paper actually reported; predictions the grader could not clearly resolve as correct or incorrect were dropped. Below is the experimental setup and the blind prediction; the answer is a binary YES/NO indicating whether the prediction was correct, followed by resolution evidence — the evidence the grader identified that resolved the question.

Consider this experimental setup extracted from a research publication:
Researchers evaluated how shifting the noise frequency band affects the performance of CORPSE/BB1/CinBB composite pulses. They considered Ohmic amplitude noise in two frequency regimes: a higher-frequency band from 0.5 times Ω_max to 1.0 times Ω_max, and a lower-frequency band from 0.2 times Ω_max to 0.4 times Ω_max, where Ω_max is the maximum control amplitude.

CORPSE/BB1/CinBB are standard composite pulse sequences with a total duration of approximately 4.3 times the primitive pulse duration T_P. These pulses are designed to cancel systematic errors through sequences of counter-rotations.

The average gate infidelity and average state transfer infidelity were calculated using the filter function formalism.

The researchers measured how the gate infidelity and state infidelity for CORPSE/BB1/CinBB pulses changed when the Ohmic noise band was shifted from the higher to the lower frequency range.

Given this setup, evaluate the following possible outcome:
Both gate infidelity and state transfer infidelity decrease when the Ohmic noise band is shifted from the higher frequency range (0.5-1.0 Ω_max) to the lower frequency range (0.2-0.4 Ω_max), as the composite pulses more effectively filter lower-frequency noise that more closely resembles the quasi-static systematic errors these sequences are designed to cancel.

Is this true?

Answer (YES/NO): YES